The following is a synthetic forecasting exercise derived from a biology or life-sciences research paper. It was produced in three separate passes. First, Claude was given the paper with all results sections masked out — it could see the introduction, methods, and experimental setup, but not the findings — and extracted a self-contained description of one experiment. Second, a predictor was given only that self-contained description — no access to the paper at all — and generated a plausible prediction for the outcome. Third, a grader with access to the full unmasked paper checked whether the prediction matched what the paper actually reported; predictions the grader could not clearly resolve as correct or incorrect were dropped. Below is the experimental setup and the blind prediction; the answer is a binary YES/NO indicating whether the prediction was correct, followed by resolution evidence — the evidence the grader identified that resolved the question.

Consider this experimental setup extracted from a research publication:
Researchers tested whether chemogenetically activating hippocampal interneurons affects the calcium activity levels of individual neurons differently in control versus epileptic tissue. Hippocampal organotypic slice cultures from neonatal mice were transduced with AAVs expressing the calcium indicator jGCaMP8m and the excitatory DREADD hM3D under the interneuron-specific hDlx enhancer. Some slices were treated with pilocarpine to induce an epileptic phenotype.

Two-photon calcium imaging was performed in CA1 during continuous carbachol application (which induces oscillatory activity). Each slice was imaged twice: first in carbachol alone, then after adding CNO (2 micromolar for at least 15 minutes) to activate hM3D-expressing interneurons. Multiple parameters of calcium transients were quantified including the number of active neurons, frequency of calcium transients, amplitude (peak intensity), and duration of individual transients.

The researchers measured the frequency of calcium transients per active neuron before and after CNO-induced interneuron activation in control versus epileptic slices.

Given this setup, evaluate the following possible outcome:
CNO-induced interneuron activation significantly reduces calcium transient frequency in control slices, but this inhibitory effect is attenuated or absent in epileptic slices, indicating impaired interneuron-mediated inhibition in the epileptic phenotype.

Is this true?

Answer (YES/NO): NO